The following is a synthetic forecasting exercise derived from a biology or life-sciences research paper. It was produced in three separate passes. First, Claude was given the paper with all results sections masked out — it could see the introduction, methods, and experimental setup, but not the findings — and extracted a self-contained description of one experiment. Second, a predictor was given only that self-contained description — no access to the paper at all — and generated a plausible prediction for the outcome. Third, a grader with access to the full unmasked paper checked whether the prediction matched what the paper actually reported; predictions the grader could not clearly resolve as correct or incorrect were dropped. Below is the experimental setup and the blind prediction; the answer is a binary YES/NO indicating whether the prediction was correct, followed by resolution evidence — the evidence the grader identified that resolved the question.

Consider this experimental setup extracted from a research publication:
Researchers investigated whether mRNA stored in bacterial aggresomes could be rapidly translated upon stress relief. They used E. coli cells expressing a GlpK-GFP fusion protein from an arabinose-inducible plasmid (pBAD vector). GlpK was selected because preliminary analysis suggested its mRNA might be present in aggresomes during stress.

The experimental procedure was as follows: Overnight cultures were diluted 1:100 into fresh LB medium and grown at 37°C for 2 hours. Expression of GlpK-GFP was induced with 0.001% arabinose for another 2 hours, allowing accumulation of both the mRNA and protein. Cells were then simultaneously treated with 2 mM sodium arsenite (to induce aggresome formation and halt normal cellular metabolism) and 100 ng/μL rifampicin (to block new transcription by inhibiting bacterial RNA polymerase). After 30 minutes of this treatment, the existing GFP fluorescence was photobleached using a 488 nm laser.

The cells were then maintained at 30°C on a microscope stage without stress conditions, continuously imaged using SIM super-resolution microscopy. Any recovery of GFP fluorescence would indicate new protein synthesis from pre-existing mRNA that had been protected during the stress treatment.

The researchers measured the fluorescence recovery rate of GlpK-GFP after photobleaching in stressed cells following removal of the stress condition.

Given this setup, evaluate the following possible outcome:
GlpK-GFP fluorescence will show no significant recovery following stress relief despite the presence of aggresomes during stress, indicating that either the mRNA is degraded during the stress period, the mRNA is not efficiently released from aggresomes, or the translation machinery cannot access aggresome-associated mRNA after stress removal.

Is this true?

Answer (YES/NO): NO